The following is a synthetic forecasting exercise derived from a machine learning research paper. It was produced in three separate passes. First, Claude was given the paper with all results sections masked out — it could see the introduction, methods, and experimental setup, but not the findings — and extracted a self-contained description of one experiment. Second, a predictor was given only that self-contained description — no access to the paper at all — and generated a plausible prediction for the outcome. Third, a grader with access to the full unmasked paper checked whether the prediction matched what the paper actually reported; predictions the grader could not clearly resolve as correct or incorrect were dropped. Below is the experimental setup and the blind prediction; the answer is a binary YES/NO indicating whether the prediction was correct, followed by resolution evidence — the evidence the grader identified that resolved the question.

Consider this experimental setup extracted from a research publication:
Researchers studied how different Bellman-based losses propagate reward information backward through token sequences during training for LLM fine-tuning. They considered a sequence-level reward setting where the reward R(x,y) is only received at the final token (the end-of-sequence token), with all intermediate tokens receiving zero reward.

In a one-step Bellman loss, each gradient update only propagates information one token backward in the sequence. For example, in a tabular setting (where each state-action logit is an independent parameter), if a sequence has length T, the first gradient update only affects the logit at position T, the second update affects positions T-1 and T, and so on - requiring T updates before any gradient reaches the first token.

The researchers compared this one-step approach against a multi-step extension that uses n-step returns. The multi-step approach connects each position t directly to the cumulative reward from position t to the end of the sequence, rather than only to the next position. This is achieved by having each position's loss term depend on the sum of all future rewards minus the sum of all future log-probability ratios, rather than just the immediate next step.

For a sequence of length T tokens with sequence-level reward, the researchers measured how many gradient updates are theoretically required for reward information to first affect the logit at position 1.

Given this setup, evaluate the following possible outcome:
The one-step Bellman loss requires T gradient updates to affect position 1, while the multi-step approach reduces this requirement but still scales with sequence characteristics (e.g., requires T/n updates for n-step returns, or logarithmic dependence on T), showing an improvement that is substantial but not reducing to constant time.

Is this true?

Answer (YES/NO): NO